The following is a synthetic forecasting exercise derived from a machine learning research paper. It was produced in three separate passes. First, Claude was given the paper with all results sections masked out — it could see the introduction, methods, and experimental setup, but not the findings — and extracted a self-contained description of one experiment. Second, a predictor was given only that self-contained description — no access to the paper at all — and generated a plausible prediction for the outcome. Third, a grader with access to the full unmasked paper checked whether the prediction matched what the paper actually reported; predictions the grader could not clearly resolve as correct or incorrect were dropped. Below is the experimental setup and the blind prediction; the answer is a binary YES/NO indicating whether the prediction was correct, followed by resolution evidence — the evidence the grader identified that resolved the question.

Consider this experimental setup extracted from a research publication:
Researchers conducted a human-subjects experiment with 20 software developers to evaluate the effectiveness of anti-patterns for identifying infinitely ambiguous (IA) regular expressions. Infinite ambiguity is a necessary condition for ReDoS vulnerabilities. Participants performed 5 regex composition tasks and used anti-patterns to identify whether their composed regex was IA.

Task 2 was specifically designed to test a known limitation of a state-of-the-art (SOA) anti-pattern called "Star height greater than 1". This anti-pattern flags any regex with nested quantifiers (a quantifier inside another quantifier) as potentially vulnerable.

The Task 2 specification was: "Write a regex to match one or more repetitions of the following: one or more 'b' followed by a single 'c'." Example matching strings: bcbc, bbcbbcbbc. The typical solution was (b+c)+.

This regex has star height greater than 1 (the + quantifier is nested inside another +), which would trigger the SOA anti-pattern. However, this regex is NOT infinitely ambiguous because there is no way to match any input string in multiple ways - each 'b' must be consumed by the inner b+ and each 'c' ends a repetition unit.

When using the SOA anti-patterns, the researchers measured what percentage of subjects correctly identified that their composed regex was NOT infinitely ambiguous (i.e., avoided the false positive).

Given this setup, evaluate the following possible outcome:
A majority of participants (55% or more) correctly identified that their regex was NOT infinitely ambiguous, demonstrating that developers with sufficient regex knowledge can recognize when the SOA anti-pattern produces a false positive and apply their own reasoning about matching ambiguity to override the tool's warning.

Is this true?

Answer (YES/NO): NO